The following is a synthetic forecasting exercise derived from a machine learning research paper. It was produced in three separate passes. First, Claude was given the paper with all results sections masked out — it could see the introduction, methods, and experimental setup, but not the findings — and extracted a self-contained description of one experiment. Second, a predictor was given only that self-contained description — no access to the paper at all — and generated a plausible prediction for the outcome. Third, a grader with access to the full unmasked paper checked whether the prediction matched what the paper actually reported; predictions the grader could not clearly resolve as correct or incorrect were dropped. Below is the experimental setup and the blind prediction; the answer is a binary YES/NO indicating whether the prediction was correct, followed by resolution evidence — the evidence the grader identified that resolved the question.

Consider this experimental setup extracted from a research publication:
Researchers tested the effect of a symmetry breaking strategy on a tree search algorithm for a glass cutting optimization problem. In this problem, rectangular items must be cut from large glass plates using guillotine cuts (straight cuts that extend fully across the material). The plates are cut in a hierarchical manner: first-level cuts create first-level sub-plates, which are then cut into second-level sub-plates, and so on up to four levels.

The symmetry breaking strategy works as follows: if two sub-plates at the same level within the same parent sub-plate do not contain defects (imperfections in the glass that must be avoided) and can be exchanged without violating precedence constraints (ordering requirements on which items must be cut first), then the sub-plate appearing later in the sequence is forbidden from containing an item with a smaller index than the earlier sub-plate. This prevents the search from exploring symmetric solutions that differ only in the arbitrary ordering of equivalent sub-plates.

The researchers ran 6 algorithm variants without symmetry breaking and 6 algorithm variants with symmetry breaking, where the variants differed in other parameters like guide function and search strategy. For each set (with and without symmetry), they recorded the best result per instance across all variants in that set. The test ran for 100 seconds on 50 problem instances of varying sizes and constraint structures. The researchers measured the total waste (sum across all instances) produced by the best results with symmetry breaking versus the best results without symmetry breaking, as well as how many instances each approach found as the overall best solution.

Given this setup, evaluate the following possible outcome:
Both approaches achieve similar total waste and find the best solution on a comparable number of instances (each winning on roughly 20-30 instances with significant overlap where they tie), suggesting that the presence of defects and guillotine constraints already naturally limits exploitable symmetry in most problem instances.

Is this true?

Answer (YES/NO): NO